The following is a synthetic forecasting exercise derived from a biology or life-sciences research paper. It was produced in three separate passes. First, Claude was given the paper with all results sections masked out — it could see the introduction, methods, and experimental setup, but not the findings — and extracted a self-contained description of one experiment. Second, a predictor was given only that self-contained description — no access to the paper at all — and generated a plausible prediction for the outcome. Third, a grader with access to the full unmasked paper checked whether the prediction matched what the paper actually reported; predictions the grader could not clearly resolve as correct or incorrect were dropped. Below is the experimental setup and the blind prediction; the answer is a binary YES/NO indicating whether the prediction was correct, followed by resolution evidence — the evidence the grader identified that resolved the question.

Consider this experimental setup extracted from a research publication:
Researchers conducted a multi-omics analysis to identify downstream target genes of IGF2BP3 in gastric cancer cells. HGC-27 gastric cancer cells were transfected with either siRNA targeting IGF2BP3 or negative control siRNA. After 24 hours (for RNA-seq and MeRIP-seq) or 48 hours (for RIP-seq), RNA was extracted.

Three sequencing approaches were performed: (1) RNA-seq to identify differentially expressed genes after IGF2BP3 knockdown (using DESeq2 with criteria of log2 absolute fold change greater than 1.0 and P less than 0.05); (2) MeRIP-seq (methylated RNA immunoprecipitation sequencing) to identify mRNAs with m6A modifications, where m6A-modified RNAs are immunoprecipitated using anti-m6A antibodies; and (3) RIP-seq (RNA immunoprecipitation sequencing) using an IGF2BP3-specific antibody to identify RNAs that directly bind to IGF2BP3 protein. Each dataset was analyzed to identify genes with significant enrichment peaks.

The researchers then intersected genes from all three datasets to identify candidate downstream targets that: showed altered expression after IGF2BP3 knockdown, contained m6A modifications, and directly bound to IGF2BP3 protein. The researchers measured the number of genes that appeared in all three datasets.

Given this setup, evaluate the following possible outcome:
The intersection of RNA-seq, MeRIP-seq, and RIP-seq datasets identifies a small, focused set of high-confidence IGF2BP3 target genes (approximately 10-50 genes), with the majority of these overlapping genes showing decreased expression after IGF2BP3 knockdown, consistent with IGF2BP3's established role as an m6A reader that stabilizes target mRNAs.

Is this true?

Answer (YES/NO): NO